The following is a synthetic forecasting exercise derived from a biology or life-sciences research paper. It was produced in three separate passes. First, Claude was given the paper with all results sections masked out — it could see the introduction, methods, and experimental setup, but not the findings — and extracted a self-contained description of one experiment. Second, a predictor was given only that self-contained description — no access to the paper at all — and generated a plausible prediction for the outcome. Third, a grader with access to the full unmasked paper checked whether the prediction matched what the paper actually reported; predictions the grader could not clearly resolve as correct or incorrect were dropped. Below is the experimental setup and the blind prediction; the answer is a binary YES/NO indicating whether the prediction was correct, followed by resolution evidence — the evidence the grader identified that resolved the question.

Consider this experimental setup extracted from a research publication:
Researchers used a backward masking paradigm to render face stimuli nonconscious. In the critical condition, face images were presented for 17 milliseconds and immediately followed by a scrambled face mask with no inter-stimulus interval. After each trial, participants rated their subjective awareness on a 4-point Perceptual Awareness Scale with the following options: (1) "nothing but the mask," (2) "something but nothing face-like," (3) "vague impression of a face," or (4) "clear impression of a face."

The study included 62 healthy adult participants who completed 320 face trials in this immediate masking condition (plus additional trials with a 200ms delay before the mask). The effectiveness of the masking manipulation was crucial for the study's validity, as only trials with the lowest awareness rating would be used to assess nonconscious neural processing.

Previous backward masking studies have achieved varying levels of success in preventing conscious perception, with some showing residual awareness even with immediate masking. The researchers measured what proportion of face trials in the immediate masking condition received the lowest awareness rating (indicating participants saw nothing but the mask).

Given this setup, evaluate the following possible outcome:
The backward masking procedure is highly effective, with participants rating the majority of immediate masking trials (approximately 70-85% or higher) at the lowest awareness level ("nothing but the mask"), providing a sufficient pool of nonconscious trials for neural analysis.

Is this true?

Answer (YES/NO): YES